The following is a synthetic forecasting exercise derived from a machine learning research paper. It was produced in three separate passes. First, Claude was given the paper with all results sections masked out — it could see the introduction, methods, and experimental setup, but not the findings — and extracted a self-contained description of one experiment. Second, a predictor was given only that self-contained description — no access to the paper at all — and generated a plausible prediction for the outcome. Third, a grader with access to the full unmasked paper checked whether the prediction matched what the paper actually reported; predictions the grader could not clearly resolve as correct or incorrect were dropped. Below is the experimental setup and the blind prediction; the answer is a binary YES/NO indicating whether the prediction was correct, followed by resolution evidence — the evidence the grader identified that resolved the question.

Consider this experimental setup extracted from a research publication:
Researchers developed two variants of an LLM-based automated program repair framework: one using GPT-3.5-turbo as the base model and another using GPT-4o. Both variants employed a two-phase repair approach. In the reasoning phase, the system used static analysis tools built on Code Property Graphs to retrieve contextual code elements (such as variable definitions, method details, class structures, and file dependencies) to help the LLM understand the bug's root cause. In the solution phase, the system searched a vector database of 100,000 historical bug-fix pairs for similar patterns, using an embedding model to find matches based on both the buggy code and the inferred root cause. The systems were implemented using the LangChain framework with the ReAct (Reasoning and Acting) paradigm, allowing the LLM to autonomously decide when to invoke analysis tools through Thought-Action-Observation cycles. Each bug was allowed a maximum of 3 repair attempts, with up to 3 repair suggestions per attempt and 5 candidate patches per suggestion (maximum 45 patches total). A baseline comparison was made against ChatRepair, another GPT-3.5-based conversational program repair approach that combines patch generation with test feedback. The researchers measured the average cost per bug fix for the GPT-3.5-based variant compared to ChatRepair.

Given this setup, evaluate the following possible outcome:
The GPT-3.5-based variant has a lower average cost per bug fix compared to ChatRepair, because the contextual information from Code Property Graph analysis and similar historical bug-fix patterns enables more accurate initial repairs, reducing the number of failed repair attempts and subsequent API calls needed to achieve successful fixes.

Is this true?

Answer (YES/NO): YES